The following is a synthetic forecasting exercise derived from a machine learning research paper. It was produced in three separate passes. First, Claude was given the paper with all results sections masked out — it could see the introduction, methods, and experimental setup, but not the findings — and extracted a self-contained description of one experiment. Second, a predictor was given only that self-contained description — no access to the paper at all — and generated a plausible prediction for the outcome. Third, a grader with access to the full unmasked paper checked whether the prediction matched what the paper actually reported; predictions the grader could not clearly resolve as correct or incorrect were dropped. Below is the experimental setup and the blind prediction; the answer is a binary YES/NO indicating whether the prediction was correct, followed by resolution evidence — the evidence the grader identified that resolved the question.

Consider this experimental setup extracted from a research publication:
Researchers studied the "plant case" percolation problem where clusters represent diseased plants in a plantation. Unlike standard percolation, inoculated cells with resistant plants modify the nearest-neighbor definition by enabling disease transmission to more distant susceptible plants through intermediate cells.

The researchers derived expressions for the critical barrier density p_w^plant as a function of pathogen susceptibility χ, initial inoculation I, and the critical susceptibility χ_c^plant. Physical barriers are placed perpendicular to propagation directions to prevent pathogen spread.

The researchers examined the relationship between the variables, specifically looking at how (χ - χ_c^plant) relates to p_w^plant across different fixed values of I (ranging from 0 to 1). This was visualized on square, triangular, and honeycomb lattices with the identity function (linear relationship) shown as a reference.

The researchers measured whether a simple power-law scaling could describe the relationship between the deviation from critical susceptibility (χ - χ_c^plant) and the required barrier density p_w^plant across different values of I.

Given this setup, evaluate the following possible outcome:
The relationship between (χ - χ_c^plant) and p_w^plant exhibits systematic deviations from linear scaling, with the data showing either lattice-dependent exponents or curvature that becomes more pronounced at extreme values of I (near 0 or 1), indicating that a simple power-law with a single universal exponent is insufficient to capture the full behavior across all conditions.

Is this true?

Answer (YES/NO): YES